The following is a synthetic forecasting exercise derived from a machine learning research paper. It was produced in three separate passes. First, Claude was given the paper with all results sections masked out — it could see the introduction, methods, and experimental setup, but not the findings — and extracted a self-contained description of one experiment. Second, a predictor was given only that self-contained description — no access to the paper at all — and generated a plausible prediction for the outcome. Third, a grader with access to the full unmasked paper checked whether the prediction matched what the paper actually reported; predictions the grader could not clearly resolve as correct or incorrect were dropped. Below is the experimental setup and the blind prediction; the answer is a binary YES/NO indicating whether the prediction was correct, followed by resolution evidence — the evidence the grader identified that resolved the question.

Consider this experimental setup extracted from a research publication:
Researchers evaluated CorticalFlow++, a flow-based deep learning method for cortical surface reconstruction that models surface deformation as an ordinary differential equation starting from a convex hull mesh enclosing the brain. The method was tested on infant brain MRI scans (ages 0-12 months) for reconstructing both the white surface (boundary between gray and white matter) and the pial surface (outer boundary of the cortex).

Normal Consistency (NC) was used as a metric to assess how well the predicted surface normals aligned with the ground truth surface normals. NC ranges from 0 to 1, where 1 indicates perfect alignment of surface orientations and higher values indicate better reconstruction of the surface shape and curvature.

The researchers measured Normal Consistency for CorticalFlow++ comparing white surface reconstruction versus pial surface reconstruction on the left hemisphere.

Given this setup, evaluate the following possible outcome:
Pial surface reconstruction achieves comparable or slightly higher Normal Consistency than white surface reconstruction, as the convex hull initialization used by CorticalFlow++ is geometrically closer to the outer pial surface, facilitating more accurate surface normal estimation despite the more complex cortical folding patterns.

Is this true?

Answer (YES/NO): NO